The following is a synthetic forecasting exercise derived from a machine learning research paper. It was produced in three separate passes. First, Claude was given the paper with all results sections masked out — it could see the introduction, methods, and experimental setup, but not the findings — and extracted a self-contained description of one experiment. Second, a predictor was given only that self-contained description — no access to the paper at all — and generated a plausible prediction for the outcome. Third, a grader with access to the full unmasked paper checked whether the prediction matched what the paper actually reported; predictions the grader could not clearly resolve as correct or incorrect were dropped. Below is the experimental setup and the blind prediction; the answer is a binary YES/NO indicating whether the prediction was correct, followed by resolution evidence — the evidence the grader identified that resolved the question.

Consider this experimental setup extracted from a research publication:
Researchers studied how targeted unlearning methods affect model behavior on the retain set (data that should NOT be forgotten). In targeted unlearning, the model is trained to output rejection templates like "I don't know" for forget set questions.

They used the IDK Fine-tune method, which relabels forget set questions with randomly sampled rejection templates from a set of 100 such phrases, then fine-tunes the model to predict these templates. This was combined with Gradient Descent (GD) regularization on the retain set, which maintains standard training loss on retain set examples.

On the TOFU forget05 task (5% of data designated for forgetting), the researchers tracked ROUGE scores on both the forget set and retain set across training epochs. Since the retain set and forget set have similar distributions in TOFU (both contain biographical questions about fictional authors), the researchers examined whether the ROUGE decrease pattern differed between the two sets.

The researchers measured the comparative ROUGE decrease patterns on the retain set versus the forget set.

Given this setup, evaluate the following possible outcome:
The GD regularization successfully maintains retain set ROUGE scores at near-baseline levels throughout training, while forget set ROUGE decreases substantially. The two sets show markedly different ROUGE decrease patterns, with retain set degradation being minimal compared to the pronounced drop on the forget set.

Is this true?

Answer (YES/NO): NO